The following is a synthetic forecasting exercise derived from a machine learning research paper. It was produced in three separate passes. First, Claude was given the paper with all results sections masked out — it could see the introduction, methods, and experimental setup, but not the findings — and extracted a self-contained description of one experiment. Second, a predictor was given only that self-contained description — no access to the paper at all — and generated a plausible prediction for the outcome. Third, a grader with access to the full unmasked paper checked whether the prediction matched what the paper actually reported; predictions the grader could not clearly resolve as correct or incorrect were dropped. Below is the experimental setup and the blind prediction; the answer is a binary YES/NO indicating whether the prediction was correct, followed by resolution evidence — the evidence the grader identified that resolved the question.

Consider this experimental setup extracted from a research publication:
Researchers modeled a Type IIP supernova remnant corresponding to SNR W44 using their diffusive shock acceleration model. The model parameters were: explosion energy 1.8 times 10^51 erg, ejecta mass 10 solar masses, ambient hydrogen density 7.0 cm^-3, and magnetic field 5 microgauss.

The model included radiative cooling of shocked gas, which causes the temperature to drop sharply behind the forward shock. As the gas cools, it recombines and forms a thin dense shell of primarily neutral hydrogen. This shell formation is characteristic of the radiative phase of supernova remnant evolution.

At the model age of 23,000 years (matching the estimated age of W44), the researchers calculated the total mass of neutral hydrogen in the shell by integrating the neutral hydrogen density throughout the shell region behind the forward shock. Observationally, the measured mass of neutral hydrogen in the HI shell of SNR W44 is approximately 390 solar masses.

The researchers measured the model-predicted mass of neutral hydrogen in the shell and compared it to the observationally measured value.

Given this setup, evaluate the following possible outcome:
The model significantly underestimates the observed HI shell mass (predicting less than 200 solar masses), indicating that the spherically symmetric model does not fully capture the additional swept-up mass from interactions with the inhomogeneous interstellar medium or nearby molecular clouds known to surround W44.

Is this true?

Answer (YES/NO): NO